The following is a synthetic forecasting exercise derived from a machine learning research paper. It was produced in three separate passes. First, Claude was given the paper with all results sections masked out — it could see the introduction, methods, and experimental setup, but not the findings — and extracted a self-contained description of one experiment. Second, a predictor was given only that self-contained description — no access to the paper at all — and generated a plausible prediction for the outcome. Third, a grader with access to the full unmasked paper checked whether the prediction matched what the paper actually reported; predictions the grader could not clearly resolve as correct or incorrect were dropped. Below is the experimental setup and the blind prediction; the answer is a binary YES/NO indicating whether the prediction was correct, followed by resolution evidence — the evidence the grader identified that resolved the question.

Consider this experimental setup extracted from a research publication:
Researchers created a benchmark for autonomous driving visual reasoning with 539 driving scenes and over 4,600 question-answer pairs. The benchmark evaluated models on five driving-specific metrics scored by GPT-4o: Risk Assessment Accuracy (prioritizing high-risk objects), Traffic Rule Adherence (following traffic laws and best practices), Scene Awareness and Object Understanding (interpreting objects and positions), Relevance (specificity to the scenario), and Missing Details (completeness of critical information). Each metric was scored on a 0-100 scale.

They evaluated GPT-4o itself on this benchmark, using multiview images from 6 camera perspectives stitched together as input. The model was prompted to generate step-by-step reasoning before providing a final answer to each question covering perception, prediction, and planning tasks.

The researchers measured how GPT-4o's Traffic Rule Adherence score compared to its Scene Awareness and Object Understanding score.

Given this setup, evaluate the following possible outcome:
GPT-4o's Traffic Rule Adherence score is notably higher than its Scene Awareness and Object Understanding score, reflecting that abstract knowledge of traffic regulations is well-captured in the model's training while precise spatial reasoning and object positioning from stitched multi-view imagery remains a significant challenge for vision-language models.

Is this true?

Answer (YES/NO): YES